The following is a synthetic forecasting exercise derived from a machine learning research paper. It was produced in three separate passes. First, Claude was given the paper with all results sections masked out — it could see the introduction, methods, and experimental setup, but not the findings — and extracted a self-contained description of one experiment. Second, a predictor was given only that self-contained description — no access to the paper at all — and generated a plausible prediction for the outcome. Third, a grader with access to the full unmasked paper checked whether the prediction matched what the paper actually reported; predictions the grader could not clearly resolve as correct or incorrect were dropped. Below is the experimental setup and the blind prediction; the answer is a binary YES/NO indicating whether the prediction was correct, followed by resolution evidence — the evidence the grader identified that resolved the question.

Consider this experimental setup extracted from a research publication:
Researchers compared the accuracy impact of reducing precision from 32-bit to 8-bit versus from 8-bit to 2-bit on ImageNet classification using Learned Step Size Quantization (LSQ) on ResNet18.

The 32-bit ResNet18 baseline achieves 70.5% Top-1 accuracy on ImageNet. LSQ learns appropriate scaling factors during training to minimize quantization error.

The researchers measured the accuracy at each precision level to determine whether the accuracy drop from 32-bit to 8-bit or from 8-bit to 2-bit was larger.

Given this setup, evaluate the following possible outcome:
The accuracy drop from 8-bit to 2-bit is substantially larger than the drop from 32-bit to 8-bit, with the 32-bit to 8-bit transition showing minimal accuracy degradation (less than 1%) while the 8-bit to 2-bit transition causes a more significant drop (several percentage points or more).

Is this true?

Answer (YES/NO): YES